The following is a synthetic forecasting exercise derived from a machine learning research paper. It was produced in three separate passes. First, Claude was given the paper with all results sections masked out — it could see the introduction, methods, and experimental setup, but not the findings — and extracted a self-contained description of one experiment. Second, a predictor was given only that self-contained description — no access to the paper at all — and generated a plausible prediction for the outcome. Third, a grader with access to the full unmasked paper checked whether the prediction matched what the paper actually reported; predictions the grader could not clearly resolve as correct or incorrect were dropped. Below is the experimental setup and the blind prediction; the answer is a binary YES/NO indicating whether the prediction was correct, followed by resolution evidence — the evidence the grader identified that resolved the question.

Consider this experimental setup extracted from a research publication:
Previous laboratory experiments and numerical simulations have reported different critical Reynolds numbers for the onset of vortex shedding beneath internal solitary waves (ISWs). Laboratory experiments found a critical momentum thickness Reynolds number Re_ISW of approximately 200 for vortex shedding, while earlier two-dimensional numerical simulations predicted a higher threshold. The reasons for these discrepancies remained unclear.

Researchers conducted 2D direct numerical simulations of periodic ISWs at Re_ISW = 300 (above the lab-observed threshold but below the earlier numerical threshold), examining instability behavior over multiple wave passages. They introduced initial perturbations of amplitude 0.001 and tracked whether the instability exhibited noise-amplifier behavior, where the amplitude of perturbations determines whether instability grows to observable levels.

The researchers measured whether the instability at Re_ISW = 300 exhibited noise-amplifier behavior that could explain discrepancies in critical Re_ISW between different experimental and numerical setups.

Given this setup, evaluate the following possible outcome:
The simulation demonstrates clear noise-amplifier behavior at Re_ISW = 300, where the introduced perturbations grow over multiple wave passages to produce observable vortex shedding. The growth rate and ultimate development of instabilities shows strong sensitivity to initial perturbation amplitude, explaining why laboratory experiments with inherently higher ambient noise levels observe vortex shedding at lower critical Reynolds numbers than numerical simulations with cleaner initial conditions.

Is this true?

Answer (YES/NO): YES